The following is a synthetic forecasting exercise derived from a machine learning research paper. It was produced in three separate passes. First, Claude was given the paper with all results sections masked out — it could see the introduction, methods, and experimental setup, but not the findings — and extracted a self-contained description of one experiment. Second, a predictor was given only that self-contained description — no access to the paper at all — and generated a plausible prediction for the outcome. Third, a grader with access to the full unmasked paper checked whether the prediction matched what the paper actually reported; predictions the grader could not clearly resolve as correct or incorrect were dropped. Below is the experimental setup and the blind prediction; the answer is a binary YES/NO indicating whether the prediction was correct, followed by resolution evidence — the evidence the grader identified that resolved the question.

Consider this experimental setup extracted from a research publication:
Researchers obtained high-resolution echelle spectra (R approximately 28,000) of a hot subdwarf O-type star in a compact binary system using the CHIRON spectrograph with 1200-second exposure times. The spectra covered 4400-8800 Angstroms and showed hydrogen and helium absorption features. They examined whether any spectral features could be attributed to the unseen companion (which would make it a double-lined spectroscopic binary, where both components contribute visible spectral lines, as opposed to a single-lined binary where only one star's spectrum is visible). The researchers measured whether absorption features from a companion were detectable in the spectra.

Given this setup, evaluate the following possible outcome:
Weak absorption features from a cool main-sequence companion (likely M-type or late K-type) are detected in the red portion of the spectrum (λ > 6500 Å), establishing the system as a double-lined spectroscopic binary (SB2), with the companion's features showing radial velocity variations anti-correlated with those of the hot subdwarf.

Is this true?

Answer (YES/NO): NO